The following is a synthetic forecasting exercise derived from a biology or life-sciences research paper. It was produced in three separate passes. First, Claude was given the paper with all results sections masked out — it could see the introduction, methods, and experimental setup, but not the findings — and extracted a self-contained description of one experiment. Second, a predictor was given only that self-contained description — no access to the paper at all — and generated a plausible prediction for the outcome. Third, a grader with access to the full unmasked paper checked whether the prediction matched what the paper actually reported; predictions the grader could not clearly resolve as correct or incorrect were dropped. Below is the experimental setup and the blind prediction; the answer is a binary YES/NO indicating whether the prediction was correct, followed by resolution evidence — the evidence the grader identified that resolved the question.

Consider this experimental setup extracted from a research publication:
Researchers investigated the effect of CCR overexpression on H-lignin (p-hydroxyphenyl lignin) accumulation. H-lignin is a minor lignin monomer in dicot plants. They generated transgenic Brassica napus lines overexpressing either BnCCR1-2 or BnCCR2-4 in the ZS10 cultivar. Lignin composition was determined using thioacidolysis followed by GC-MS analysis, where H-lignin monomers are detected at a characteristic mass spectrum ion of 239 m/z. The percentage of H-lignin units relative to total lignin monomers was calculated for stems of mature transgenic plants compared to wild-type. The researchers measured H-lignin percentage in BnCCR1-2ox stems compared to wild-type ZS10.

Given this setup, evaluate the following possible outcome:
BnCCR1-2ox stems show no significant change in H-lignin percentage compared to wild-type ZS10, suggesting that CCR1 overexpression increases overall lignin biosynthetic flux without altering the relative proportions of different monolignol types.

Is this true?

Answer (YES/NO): NO